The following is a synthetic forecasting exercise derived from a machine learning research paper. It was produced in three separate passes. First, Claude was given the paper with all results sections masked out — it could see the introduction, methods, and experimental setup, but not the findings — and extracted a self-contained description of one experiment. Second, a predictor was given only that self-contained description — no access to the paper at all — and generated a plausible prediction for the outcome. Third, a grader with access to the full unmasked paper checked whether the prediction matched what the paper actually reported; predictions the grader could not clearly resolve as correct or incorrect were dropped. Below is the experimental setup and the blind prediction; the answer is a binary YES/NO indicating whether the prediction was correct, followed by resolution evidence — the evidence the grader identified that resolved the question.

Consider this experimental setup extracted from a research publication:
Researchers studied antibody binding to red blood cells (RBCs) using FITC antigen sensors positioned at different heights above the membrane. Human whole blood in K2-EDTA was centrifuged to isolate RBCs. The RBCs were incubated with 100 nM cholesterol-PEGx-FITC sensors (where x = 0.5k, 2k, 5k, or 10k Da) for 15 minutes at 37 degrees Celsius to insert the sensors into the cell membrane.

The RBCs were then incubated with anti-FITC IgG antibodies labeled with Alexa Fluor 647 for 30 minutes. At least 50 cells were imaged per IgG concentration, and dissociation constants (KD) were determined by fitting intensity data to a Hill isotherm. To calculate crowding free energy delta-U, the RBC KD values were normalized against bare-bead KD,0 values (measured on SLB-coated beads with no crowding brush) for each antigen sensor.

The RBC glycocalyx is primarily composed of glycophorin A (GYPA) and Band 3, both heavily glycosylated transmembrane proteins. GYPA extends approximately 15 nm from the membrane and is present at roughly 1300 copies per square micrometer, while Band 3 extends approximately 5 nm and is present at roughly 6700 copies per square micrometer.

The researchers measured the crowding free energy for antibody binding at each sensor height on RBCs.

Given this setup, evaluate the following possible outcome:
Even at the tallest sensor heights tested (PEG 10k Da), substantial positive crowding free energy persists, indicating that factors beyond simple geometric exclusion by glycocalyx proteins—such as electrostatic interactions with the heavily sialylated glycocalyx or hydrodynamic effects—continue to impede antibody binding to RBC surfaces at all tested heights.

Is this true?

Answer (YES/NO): NO